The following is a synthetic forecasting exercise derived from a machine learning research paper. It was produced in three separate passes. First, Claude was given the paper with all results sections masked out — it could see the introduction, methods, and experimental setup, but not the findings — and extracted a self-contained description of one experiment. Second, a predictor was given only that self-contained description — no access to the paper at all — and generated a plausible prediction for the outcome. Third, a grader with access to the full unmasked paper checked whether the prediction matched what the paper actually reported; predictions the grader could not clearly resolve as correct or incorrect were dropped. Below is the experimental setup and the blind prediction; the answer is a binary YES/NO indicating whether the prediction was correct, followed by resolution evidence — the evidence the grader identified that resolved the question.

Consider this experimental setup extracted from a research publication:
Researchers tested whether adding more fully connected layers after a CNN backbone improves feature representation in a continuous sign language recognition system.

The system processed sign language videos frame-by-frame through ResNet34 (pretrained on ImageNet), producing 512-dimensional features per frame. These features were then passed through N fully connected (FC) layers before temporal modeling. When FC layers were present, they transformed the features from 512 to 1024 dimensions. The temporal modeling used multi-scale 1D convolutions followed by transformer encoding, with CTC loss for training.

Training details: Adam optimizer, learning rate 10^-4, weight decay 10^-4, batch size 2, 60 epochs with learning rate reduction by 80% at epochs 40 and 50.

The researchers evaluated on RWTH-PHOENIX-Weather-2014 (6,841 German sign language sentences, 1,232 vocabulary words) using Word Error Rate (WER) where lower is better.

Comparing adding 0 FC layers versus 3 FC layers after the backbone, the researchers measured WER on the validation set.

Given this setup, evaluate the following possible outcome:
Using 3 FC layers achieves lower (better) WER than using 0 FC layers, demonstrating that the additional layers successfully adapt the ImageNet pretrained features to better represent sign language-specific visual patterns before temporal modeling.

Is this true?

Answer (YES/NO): NO